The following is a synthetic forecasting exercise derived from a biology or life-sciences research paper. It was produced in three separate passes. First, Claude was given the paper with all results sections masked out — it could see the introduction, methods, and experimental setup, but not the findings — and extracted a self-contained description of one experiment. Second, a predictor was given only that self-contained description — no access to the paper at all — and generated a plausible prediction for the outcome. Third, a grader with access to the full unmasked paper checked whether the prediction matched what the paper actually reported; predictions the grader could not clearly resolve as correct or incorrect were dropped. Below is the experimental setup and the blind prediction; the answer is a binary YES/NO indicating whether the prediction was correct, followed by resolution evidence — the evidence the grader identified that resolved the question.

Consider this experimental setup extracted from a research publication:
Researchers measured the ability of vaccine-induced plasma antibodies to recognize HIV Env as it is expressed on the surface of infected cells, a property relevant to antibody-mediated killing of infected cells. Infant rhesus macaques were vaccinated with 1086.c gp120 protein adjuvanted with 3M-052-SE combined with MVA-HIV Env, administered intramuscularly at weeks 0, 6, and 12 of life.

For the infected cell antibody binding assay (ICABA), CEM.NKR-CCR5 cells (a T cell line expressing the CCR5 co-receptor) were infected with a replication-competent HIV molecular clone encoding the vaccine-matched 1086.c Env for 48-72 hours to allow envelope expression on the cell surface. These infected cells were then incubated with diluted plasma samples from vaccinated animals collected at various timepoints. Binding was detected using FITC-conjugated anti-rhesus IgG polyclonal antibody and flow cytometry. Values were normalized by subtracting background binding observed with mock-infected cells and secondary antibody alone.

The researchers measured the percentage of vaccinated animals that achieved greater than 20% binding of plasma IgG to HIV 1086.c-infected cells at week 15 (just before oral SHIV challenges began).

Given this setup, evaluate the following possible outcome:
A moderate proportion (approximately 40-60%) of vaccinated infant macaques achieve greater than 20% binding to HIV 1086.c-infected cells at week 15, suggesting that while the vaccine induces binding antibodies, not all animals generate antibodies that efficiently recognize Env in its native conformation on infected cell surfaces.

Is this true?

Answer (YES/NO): NO